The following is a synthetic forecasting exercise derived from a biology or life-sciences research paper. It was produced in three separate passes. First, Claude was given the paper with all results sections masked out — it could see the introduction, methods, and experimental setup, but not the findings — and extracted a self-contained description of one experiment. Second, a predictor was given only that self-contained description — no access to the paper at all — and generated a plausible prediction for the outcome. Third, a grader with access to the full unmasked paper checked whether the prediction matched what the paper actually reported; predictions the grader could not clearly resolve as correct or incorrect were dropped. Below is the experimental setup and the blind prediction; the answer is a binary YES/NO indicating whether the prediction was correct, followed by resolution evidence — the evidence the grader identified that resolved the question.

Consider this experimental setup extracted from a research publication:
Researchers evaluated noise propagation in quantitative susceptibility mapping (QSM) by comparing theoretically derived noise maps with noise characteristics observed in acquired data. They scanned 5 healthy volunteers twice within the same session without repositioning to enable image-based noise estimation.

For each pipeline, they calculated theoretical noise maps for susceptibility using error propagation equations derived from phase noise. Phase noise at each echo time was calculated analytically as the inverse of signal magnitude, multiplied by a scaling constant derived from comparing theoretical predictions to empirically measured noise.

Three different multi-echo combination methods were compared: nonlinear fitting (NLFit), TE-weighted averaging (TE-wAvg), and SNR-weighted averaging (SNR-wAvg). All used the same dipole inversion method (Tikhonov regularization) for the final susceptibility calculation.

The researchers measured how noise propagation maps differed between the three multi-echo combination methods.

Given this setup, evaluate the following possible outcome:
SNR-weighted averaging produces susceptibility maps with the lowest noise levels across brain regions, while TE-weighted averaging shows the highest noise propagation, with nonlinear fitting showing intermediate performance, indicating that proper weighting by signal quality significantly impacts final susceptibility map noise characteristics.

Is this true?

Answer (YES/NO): NO